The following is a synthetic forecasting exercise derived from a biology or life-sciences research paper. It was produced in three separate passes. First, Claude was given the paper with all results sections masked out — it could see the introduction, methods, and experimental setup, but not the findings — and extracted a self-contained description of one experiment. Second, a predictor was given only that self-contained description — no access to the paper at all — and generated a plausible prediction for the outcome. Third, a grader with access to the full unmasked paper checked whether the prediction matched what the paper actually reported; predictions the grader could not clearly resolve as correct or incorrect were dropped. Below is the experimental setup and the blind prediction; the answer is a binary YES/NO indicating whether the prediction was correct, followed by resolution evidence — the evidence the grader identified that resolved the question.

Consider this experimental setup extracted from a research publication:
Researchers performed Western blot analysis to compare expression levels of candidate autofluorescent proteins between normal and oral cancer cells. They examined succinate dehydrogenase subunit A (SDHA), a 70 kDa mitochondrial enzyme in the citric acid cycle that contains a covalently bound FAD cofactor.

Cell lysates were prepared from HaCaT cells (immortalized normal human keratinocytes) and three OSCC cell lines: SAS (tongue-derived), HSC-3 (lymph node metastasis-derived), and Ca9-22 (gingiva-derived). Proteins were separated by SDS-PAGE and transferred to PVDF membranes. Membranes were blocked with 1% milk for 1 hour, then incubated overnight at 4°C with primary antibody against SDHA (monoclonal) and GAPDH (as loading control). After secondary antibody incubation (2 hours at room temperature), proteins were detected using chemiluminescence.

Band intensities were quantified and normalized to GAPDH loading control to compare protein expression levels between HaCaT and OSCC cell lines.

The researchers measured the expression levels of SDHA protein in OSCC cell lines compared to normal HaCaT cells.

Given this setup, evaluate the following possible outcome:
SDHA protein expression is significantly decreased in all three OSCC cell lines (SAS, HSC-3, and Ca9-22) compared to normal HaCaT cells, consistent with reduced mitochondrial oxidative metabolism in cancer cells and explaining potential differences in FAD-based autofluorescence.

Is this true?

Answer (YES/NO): NO